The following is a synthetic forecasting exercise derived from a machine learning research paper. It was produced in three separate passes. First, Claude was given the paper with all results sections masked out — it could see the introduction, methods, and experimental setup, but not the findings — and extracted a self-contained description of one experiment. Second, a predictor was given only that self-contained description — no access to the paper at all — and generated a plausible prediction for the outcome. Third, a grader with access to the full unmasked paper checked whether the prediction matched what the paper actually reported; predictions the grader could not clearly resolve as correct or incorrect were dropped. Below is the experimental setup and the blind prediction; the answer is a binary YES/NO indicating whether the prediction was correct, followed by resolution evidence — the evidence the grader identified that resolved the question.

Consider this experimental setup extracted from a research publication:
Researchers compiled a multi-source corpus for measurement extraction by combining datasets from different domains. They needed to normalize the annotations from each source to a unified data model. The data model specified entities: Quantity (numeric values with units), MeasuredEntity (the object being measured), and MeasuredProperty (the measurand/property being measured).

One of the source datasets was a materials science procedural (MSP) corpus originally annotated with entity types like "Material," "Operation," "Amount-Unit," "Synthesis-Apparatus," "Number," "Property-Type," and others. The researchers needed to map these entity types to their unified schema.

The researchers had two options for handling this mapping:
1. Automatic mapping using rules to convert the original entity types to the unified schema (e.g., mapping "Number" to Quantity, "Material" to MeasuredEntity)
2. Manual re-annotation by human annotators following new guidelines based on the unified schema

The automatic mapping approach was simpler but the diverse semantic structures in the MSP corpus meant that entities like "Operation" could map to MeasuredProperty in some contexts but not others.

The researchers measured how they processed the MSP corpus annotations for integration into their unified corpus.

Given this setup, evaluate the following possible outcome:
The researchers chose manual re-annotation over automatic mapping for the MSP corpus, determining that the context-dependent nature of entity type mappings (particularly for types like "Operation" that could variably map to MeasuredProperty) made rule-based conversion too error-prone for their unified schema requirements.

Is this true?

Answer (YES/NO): YES